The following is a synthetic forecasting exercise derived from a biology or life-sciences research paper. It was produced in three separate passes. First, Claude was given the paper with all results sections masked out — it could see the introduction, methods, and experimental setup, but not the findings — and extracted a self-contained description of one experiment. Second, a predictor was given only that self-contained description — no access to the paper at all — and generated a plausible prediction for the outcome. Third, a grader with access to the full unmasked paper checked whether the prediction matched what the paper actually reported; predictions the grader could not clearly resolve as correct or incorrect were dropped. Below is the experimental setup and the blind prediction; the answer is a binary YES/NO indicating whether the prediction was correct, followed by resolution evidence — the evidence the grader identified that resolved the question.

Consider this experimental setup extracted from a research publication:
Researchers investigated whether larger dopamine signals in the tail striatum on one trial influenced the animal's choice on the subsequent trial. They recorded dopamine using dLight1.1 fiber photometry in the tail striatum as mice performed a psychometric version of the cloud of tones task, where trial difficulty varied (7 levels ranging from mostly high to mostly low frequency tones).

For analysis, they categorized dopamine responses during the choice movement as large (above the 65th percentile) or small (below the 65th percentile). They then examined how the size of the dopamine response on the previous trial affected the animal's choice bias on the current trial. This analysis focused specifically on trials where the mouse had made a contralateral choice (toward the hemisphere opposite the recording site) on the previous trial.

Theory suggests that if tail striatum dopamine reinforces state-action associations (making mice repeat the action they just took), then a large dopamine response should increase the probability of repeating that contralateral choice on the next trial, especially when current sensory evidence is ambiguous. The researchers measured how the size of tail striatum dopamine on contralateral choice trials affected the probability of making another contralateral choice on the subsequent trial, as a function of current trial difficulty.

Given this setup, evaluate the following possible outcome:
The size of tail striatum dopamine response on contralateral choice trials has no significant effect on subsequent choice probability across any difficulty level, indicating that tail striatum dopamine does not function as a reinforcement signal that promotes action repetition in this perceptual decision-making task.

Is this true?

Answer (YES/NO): NO